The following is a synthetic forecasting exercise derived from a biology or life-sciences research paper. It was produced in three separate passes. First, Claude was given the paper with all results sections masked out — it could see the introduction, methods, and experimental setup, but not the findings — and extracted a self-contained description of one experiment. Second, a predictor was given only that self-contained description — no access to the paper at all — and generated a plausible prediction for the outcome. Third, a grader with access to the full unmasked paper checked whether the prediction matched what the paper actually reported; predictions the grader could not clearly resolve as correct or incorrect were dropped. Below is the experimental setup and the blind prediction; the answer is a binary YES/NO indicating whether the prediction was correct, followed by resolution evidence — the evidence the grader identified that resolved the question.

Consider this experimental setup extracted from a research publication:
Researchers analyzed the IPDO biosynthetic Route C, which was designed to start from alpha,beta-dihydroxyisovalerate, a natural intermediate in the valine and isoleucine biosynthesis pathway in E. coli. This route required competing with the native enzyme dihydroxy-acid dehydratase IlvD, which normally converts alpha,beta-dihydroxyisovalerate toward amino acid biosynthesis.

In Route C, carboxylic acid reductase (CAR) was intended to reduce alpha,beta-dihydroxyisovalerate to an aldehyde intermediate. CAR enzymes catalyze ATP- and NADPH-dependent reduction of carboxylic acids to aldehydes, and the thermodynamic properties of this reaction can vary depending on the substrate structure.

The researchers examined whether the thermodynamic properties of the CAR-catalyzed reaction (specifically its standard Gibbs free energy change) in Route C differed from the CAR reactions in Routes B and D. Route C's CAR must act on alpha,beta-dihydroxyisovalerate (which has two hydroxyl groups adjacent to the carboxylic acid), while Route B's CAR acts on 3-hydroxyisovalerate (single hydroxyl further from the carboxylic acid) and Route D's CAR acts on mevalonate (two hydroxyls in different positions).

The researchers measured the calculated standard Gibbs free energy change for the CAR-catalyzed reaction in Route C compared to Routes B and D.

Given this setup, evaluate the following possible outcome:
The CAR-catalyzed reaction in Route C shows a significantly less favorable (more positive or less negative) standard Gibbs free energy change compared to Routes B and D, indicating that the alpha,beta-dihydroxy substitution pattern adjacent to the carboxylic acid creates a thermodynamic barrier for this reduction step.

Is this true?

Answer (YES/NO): YES